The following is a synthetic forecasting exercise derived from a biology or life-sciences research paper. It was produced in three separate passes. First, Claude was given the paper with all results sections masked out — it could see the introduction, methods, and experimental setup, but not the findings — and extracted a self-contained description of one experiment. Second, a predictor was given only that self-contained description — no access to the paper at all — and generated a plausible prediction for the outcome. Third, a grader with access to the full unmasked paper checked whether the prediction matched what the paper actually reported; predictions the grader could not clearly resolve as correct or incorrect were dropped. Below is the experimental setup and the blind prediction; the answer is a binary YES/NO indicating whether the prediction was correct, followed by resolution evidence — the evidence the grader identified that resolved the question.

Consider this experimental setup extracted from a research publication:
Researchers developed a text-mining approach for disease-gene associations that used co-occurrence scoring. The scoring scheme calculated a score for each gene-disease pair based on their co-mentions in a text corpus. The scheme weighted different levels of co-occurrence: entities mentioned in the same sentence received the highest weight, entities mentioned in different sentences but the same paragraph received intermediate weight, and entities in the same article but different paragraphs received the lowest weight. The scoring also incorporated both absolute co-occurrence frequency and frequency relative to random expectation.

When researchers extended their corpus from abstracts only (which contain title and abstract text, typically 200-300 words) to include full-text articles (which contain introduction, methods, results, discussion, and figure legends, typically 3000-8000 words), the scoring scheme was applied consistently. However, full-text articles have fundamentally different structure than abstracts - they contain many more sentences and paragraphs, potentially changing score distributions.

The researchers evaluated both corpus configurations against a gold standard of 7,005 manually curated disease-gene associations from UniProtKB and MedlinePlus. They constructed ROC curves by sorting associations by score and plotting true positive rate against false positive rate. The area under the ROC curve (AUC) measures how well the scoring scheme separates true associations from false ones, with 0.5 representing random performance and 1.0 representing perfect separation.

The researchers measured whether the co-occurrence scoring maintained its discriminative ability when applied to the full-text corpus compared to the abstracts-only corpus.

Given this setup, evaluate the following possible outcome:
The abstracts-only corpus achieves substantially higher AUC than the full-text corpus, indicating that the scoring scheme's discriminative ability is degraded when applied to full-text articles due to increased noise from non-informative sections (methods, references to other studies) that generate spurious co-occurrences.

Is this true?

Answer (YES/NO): NO